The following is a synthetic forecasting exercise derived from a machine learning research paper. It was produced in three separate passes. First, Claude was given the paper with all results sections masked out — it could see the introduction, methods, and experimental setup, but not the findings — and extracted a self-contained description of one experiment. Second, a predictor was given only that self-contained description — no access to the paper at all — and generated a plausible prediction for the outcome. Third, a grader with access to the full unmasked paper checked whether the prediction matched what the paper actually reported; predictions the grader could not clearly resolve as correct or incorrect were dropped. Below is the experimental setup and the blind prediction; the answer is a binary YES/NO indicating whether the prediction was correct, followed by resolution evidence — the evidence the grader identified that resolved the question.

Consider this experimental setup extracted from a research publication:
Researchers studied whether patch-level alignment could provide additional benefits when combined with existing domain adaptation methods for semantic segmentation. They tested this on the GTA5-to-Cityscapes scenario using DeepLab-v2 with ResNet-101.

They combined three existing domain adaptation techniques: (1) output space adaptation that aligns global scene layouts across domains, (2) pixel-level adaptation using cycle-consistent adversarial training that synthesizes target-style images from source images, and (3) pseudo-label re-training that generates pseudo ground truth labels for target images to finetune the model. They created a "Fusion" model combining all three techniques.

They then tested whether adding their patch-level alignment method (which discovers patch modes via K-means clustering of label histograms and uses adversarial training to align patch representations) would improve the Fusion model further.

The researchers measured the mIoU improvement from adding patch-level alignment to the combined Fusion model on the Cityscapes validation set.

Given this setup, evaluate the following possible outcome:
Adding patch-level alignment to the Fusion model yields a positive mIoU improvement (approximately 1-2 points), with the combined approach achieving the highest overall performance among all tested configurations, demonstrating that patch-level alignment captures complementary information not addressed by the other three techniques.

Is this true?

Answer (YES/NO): YES